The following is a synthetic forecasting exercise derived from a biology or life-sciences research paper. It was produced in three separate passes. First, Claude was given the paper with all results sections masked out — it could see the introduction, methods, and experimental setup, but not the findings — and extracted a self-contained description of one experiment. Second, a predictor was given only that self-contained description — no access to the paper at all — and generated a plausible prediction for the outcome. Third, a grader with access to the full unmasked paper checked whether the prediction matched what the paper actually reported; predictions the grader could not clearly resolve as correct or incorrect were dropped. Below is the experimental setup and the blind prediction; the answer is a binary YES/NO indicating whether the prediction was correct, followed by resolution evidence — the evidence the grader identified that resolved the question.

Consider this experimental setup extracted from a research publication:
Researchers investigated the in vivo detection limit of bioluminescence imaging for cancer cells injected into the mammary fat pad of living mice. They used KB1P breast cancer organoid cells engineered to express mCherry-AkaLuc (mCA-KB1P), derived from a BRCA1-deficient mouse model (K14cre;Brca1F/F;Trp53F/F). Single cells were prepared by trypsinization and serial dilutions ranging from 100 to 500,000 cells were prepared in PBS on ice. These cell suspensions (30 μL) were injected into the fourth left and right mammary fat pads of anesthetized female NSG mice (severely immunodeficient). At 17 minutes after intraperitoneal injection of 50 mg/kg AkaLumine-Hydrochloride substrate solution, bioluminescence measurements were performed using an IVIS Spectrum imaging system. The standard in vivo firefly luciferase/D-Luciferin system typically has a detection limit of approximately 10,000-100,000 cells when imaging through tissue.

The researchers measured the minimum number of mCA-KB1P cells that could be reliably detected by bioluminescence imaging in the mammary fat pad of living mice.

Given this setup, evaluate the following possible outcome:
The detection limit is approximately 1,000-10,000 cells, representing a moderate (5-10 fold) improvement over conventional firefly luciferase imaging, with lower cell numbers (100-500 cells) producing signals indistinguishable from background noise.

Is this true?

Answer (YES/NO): YES